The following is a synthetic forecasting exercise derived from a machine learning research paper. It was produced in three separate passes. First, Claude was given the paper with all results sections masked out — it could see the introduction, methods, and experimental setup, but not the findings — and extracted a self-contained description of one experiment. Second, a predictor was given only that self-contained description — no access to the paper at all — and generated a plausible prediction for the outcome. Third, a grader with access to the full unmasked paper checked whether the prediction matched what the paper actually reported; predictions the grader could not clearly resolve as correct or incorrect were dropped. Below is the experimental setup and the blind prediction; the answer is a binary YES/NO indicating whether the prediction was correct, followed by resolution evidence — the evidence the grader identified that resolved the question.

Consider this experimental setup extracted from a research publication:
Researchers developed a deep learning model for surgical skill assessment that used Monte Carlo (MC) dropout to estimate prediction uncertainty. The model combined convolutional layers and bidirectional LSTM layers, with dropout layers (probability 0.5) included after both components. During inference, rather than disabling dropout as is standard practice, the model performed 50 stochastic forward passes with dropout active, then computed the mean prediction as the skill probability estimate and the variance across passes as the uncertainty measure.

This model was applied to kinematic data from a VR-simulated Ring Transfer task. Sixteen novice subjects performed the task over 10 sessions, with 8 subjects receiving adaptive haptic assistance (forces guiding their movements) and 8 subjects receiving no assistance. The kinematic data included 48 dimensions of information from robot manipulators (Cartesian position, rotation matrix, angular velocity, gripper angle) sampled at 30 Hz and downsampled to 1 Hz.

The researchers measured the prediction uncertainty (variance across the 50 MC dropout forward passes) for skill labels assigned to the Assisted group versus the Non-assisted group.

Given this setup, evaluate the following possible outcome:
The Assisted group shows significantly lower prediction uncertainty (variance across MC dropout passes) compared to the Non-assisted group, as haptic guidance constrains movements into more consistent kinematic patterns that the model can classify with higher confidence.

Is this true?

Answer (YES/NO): YES